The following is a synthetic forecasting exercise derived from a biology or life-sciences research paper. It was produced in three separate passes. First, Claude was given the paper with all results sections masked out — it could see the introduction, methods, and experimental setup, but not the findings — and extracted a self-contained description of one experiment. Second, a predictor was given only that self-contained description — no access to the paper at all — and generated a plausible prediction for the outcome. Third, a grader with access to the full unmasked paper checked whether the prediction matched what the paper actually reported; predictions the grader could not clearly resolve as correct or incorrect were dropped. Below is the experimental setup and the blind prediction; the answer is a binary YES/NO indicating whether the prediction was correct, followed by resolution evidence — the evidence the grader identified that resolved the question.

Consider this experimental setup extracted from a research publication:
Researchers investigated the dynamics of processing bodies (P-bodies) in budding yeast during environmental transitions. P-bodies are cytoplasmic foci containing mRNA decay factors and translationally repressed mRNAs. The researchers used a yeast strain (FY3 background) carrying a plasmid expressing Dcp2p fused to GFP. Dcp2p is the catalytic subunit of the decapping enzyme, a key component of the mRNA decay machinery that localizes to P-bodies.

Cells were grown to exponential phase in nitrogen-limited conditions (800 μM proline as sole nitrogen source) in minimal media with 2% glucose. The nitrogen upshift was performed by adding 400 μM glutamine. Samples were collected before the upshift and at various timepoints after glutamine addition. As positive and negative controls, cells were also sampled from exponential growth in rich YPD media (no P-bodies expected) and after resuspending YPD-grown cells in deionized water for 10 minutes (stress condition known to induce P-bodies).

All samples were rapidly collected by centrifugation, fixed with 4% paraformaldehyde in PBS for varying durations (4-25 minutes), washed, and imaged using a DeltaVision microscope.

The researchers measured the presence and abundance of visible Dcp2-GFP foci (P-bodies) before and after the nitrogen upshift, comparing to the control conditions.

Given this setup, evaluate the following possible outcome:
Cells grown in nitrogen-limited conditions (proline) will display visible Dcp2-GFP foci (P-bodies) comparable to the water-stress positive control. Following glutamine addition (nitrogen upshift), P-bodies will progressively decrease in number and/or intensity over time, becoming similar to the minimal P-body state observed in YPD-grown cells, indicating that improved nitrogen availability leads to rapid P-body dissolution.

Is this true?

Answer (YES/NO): NO